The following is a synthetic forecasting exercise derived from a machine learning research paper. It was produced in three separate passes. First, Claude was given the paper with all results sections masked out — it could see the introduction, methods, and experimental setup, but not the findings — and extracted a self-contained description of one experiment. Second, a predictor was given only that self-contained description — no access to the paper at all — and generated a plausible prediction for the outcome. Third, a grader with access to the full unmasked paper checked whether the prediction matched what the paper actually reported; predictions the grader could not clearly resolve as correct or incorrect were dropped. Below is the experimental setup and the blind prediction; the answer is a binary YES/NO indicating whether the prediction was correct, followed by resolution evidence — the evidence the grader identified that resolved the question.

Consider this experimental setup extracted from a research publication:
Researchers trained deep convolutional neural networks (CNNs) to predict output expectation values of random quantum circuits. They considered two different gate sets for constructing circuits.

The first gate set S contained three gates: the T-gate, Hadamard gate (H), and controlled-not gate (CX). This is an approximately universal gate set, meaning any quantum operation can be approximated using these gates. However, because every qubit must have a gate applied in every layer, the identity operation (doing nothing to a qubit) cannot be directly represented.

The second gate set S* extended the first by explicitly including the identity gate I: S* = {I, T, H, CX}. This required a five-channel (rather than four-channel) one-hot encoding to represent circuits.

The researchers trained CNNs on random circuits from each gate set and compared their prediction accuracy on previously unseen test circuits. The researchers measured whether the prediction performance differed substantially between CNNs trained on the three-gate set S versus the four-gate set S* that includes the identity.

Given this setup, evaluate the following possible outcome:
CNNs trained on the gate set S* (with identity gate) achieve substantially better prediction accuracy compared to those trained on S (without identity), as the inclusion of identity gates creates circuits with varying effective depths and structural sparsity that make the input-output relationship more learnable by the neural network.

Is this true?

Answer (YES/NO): NO